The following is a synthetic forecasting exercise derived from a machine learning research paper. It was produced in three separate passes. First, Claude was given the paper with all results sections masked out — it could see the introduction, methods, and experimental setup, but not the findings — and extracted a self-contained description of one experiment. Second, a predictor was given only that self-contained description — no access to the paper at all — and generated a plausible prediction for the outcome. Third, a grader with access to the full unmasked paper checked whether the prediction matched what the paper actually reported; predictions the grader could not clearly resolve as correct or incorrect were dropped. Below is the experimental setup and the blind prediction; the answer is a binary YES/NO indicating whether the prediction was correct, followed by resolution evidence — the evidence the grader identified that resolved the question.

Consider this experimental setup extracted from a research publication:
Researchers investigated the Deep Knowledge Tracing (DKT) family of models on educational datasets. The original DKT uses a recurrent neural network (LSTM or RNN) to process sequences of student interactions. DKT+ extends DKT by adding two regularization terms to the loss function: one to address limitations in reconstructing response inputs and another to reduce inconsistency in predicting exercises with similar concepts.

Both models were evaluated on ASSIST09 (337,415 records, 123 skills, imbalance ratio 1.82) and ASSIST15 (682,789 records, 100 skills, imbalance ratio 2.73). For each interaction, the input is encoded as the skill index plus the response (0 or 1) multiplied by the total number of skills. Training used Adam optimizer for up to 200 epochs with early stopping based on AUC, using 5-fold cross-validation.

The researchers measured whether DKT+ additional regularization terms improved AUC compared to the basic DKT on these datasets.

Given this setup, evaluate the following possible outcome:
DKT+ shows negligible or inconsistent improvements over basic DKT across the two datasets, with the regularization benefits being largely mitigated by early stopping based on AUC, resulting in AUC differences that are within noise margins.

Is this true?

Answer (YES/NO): NO